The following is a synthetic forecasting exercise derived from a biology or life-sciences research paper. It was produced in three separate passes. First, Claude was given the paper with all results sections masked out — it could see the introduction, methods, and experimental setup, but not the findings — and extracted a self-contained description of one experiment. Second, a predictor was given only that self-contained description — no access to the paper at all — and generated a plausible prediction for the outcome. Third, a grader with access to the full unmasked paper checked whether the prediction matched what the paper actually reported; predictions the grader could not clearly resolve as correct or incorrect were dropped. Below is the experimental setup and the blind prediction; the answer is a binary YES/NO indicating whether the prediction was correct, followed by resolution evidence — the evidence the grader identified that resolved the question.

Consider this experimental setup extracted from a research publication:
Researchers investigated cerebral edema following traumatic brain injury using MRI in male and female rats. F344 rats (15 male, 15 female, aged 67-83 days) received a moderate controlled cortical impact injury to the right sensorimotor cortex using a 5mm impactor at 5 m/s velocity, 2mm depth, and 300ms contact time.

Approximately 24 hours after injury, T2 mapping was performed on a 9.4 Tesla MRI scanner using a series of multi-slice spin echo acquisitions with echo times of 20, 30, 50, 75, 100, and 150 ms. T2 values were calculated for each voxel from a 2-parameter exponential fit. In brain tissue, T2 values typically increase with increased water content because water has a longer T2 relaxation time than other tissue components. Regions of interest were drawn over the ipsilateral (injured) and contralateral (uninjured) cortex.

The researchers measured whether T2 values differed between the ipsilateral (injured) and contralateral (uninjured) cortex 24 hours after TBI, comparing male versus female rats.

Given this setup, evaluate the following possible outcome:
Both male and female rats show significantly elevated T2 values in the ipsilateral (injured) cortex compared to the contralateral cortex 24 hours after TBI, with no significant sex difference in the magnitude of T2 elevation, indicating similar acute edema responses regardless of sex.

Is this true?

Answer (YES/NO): YES